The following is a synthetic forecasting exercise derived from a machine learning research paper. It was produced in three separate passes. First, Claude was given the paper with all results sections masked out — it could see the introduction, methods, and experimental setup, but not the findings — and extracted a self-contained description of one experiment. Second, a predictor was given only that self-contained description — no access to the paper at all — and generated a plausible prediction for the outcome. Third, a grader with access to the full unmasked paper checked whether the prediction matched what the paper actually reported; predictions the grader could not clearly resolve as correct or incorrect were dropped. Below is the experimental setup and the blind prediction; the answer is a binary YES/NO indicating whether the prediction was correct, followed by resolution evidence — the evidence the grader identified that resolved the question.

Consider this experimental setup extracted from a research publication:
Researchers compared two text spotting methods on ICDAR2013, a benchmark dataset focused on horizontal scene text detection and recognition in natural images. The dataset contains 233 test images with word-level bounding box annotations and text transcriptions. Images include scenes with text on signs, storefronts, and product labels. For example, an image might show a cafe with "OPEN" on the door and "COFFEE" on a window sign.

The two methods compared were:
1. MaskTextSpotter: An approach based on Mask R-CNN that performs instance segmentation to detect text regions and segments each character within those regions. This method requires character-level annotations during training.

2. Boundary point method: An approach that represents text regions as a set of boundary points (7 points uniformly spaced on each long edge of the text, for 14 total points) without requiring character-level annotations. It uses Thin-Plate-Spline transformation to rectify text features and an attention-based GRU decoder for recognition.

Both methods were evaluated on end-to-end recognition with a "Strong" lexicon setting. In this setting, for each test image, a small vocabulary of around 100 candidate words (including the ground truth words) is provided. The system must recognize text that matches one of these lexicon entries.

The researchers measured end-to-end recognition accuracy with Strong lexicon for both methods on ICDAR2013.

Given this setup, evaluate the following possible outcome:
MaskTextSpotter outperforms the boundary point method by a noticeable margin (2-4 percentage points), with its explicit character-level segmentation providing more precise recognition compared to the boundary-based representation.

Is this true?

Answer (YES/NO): YES